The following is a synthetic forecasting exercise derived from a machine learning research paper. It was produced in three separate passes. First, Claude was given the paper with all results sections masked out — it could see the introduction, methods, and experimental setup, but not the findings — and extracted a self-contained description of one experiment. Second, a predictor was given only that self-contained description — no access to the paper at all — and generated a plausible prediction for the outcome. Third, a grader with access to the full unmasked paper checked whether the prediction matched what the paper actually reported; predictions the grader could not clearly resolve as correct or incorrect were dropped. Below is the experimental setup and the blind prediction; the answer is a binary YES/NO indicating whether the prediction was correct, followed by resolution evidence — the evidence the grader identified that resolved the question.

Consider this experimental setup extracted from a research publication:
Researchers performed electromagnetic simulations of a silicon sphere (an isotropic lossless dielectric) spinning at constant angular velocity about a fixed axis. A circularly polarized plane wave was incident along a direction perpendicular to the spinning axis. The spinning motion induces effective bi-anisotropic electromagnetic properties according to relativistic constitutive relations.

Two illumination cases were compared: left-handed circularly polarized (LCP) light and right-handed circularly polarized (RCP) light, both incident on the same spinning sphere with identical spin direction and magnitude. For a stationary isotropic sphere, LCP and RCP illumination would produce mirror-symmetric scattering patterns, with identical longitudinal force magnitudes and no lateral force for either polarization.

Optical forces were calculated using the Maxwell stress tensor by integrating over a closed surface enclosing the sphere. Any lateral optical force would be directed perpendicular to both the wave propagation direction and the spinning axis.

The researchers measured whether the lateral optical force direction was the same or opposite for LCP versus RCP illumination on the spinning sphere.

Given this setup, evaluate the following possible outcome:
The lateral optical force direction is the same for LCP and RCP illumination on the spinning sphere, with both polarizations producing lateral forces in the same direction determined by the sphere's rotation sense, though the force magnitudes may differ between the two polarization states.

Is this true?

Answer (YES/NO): YES